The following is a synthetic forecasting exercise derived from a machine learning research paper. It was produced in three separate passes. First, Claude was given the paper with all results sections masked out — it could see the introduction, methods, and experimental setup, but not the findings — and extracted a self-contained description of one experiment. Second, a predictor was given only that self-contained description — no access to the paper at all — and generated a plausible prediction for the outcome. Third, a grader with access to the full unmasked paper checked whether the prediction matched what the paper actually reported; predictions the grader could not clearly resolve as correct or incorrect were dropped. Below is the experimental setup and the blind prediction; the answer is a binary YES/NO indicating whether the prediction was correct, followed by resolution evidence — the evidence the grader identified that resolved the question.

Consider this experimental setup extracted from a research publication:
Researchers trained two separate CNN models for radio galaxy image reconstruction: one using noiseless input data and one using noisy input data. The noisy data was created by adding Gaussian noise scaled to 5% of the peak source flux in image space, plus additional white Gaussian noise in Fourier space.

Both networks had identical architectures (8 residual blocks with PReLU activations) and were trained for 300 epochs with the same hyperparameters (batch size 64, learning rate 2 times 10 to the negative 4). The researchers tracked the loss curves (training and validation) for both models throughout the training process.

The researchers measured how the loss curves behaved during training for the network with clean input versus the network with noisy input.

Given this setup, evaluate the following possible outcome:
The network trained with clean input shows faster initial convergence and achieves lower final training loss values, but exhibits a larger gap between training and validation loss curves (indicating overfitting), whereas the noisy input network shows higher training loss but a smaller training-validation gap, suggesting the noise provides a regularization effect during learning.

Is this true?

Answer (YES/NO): NO